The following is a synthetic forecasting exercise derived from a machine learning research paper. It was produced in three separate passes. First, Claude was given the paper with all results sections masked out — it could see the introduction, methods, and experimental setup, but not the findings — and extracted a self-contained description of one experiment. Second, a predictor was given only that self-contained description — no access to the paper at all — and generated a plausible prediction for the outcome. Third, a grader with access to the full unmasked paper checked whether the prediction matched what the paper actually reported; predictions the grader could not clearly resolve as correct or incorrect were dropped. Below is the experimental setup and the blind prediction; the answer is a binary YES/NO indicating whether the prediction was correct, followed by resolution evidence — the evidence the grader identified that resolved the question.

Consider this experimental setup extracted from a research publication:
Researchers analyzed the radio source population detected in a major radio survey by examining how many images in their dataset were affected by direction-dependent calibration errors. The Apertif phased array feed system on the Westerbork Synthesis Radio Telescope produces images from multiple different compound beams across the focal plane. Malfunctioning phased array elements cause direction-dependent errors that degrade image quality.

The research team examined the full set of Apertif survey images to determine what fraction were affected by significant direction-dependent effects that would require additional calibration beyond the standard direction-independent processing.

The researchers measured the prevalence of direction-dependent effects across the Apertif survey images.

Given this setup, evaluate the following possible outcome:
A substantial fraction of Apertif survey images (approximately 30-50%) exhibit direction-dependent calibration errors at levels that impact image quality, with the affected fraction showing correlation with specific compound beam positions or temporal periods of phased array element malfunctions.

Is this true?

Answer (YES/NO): NO